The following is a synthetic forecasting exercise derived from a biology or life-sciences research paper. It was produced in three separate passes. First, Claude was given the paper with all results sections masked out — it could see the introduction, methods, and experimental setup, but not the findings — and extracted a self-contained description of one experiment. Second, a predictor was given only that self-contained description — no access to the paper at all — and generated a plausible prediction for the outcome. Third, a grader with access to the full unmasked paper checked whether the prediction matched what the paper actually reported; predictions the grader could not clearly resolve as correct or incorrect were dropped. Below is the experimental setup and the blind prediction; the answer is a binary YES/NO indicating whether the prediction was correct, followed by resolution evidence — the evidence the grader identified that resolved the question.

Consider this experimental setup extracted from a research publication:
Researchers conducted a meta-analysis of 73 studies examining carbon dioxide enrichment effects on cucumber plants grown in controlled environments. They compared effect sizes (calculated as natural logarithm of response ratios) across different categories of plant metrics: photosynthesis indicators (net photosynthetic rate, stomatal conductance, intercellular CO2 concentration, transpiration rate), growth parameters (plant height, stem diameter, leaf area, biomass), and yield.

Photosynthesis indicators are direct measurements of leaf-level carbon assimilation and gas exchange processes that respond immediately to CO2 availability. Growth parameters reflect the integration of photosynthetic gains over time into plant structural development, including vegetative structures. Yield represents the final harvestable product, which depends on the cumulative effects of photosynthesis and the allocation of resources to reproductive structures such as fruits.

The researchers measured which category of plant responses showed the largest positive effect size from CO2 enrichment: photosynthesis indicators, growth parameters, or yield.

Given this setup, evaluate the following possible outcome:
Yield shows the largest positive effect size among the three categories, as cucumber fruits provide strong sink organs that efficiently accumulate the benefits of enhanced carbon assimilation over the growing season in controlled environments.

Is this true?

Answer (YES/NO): NO